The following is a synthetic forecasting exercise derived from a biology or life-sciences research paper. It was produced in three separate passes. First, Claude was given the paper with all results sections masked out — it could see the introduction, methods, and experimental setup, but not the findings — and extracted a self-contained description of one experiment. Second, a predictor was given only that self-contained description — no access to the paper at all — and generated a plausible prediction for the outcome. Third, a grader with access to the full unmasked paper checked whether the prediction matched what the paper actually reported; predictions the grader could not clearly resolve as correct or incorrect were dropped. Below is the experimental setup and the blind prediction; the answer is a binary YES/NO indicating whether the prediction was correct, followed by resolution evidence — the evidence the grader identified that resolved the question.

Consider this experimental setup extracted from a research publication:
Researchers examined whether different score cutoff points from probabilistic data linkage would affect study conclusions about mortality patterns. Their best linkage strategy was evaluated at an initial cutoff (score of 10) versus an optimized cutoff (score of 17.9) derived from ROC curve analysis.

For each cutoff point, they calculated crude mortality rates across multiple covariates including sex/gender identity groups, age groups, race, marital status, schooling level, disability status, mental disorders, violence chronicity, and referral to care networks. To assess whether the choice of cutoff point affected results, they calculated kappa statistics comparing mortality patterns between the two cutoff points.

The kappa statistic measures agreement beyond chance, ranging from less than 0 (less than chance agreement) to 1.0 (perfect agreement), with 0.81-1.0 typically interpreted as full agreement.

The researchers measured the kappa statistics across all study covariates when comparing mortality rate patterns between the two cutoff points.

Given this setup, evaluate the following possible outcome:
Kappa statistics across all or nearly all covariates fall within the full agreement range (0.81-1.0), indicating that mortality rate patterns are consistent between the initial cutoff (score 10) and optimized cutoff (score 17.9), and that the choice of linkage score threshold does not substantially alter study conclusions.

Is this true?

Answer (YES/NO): YES